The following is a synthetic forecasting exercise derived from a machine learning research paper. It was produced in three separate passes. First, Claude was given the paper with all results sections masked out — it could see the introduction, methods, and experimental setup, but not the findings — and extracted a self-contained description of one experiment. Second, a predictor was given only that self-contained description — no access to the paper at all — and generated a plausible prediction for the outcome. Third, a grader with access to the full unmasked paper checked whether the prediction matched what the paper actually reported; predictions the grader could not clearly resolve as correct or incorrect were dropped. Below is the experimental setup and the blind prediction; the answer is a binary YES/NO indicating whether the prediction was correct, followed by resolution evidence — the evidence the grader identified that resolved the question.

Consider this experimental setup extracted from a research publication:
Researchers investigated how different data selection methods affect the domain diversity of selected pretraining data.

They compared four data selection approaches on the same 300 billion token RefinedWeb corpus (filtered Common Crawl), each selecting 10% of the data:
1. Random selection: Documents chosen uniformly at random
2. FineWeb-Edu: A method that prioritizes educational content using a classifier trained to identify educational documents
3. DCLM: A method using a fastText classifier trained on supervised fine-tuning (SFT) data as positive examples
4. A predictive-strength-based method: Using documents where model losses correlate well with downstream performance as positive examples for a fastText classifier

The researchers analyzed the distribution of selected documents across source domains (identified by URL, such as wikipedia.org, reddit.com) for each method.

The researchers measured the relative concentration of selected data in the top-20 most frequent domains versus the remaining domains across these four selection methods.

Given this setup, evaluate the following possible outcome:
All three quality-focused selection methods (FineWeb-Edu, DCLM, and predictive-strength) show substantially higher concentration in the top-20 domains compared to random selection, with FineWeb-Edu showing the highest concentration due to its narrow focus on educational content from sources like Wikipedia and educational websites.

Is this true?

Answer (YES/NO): NO